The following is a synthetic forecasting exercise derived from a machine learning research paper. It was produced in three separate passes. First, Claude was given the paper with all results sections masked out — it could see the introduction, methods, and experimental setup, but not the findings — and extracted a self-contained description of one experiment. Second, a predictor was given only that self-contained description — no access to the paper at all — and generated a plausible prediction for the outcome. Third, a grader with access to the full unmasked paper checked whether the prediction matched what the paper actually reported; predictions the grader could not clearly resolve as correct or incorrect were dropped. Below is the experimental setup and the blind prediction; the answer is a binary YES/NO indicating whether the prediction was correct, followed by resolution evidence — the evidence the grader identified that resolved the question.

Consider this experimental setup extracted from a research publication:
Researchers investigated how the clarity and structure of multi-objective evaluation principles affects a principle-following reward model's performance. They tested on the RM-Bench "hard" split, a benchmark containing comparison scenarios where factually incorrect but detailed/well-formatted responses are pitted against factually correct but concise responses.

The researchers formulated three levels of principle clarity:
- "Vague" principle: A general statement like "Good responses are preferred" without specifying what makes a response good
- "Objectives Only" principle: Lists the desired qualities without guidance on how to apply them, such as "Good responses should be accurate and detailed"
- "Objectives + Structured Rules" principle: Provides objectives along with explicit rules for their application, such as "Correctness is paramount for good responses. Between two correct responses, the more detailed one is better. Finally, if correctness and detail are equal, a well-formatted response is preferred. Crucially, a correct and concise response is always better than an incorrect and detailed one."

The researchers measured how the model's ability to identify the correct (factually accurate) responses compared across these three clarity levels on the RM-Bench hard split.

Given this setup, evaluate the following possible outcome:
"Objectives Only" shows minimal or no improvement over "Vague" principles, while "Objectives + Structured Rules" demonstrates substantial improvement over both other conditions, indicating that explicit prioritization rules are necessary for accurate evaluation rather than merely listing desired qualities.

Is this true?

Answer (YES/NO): NO